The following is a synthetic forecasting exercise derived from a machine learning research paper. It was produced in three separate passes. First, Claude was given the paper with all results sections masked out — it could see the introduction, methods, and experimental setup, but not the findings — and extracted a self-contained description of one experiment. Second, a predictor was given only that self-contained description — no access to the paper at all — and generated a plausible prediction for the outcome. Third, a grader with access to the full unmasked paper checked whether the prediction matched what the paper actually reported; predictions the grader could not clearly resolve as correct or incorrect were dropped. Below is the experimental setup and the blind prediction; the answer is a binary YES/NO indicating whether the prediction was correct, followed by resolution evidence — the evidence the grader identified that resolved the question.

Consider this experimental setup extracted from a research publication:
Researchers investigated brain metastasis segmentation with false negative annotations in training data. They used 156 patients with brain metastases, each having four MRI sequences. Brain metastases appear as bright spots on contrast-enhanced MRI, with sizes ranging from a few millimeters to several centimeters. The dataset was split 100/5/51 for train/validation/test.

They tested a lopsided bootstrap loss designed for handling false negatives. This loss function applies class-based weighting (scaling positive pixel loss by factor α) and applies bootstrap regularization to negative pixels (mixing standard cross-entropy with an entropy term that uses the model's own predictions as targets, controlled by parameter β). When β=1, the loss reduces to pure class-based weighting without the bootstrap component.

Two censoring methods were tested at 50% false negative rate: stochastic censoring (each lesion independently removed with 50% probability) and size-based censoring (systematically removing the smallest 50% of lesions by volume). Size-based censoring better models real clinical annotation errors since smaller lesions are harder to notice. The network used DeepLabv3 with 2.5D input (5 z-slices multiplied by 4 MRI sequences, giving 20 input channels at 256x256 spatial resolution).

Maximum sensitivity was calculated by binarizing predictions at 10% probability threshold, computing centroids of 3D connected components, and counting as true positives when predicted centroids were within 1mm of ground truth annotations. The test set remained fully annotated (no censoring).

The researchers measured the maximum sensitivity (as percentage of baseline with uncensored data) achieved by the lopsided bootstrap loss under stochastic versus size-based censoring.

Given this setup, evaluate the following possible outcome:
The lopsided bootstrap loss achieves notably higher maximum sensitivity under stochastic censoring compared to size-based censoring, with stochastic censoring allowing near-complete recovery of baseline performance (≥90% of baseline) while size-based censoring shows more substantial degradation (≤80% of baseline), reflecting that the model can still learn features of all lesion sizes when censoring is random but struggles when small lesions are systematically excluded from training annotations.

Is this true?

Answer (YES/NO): NO